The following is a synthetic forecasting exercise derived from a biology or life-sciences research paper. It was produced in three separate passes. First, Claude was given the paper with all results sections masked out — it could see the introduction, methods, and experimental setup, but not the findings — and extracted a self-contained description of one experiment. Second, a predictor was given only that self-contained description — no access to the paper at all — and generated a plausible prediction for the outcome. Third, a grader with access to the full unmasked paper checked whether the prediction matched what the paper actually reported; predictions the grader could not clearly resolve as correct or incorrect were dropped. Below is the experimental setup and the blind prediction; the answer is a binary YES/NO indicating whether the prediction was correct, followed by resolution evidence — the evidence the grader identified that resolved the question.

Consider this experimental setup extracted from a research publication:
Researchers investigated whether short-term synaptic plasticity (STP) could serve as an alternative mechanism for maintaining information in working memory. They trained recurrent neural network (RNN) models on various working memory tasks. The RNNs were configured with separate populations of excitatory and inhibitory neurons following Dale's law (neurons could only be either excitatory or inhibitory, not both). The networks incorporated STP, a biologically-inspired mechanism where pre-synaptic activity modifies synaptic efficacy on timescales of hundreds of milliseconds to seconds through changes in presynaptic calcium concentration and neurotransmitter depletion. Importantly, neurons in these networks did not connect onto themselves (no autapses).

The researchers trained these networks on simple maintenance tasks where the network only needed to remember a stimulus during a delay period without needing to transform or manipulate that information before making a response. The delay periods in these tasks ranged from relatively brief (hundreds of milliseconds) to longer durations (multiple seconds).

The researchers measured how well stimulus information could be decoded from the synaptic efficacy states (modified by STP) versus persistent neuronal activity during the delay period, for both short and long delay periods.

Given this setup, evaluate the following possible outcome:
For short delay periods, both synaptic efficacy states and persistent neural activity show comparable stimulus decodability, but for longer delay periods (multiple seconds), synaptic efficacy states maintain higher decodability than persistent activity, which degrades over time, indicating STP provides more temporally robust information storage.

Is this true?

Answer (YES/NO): NO